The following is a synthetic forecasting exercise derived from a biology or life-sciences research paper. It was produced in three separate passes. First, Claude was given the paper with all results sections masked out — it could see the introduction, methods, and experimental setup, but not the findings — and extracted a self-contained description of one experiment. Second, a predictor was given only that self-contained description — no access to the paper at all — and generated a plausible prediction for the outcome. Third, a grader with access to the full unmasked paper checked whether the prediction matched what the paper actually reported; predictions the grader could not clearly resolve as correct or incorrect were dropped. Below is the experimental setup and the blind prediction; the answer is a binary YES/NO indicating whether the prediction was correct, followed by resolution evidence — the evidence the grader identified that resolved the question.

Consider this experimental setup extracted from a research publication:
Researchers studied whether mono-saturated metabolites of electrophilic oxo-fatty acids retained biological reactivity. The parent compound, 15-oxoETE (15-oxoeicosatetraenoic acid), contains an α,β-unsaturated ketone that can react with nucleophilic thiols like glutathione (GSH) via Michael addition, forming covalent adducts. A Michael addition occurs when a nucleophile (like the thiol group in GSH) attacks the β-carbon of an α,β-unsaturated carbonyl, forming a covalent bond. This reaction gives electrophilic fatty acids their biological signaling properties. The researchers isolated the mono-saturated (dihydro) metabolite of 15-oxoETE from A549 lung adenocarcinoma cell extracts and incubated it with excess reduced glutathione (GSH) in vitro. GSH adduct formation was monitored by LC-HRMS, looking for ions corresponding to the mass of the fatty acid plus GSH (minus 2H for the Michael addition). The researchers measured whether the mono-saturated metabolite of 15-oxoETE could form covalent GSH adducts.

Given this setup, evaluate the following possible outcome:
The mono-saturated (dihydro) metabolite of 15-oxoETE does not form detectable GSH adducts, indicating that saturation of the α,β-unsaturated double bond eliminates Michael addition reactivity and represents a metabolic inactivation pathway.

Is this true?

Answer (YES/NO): NO